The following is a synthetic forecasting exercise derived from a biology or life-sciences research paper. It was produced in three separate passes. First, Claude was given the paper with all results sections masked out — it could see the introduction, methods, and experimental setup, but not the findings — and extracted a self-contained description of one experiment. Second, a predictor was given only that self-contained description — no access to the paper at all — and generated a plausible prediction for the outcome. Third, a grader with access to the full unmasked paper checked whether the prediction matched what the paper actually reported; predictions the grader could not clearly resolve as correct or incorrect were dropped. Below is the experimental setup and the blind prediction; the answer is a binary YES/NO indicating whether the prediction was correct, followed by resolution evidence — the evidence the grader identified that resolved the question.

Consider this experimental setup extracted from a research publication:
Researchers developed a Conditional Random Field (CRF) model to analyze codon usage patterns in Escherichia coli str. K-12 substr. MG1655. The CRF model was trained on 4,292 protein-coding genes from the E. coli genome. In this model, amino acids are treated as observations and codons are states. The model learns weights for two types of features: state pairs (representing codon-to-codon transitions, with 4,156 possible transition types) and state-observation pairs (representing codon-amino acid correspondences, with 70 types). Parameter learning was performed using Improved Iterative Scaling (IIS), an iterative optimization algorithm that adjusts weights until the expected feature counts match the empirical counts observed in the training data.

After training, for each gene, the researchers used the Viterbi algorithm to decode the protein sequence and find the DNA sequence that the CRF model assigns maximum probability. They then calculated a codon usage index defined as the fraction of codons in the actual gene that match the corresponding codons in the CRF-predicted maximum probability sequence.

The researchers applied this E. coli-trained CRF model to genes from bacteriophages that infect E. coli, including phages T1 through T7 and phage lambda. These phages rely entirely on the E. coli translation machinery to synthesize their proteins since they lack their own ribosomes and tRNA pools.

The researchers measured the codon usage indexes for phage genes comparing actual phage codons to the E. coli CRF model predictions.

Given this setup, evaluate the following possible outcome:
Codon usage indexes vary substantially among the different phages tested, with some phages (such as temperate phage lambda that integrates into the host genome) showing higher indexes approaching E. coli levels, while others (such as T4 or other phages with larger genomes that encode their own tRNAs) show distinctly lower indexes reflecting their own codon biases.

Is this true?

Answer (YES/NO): NO